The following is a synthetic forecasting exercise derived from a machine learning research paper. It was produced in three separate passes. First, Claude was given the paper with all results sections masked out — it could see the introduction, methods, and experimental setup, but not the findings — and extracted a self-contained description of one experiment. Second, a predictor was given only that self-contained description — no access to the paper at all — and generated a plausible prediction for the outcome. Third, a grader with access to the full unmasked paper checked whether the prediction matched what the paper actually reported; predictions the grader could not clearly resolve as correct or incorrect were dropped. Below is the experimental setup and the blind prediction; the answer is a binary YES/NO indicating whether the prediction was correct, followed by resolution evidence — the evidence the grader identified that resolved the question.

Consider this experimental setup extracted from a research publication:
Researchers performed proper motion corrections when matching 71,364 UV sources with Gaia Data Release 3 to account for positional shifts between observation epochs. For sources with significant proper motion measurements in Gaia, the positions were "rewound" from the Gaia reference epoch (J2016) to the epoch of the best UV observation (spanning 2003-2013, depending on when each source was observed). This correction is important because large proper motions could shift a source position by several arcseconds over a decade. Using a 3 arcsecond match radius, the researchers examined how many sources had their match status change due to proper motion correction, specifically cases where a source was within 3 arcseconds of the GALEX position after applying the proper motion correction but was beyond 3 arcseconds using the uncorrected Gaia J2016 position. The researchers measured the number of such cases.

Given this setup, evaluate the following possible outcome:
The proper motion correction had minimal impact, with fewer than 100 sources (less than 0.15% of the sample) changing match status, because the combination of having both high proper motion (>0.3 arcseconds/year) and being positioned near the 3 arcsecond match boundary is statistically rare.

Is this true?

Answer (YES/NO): NO